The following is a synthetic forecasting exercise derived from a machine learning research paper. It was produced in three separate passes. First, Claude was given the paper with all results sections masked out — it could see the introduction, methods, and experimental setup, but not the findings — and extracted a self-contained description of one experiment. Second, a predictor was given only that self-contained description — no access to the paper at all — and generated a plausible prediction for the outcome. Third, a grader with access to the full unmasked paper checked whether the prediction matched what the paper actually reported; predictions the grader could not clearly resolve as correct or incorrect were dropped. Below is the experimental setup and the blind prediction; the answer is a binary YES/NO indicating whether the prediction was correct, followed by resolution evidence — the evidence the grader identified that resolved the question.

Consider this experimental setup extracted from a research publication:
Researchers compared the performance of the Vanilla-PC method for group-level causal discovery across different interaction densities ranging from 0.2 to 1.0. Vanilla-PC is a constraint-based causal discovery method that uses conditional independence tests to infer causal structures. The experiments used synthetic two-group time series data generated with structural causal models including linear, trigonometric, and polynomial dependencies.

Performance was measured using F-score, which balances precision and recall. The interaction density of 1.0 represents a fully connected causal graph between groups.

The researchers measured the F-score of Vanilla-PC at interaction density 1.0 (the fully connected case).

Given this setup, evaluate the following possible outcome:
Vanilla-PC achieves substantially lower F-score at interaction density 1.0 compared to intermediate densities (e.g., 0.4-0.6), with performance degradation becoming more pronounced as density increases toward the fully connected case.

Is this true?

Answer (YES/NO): YES